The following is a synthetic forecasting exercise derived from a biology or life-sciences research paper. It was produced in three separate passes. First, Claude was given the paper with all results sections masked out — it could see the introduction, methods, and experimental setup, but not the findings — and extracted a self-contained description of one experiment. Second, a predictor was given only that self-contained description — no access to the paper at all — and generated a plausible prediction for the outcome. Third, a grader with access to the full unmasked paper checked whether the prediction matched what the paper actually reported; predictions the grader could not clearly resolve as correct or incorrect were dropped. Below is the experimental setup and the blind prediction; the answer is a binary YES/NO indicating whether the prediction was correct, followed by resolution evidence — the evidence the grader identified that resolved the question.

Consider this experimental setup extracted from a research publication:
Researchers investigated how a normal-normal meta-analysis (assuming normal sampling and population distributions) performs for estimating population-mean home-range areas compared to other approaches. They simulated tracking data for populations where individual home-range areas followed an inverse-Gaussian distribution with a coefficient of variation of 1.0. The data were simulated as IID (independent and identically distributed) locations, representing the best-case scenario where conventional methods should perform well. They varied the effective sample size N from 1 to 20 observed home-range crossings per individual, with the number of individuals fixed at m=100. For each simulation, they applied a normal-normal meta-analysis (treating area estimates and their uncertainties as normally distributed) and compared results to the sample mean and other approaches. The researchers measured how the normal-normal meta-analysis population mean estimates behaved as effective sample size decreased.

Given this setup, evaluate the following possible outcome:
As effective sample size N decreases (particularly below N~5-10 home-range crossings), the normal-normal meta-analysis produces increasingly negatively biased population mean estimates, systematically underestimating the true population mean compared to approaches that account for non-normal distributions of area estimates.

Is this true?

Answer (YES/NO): YES